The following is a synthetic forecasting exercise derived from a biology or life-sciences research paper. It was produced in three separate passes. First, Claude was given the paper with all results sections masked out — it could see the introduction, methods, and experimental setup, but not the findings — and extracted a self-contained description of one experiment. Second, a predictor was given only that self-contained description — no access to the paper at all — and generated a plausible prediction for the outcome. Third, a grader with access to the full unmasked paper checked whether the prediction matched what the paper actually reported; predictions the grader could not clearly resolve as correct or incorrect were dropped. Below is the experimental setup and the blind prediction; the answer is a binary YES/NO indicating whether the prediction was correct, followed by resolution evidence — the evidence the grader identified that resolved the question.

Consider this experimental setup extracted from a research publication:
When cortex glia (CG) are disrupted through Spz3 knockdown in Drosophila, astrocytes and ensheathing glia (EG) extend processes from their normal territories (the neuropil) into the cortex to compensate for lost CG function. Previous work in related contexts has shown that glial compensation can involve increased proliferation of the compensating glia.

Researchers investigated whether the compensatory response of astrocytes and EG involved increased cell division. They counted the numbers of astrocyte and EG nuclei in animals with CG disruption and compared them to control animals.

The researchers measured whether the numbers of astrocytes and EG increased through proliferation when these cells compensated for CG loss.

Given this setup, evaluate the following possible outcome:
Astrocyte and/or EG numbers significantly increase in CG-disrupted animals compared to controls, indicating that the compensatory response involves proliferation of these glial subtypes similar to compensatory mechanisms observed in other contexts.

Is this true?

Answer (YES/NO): NO